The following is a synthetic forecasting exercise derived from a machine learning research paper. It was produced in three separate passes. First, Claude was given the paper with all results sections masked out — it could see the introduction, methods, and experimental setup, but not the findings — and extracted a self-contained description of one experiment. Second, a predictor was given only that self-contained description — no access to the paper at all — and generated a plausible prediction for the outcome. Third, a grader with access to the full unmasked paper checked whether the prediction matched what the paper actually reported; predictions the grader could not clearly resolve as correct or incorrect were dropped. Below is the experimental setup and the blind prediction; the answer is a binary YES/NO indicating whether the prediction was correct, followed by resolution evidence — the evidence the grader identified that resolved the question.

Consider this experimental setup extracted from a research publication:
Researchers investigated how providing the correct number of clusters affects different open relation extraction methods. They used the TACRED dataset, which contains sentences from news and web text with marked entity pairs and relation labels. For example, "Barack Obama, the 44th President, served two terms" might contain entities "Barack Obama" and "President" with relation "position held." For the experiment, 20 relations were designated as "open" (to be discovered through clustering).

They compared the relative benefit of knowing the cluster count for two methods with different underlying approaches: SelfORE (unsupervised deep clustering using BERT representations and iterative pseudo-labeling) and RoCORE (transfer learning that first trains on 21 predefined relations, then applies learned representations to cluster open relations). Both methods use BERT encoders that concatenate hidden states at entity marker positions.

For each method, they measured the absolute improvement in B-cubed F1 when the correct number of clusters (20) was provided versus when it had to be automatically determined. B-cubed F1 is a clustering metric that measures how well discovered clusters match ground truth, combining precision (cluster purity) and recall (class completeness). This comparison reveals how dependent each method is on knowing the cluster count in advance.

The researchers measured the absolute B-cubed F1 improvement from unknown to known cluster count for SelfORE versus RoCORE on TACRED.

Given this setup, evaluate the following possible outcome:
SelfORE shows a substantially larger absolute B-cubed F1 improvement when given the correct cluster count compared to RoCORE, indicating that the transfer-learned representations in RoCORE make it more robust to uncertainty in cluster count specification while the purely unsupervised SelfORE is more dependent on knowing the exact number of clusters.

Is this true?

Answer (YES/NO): NO